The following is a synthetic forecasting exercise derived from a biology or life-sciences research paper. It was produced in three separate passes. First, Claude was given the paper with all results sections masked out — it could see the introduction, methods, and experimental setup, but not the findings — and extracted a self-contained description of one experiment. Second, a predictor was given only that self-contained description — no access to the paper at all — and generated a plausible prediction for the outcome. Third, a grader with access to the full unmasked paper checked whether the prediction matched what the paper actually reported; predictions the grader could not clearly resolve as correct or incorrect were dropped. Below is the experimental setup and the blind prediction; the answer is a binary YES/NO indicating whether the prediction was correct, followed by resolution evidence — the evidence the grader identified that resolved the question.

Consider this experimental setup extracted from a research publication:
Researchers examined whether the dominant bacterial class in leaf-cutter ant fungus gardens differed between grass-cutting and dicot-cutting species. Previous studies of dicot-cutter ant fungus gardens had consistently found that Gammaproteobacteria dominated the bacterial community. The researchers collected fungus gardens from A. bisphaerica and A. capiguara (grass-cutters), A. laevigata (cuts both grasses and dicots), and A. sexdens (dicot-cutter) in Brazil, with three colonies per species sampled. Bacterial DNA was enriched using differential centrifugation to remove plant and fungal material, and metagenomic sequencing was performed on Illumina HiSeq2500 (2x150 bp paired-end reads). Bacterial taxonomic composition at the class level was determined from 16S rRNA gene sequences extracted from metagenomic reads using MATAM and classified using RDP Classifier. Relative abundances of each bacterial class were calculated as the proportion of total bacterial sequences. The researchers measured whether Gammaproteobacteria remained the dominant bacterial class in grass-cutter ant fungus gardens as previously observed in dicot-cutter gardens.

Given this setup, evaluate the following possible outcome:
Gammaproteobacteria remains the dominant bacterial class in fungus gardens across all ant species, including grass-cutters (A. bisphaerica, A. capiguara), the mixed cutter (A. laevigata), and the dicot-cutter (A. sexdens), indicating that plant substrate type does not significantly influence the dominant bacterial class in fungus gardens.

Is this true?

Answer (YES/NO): NO